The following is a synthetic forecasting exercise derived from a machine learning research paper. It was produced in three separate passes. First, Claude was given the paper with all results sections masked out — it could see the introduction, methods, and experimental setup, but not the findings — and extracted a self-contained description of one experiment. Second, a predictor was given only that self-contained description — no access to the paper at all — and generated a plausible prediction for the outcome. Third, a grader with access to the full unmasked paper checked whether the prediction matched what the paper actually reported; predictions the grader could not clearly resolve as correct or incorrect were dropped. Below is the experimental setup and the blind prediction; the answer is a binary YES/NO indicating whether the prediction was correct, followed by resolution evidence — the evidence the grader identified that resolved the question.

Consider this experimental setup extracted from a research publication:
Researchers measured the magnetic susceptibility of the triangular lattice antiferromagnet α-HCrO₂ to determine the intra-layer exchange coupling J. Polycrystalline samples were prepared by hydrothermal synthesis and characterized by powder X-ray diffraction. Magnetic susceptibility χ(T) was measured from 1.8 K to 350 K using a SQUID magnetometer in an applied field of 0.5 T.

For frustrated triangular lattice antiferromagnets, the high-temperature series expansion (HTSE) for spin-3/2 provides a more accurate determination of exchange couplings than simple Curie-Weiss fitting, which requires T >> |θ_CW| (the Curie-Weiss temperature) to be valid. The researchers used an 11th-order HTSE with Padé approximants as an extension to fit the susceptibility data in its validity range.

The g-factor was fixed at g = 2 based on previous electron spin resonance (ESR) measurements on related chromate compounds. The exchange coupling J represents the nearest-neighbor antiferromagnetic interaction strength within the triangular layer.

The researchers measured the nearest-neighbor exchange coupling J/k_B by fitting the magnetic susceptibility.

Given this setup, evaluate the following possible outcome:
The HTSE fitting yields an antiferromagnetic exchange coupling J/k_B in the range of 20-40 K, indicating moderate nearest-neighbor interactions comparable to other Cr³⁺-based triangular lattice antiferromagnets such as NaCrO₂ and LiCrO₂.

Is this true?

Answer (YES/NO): YES